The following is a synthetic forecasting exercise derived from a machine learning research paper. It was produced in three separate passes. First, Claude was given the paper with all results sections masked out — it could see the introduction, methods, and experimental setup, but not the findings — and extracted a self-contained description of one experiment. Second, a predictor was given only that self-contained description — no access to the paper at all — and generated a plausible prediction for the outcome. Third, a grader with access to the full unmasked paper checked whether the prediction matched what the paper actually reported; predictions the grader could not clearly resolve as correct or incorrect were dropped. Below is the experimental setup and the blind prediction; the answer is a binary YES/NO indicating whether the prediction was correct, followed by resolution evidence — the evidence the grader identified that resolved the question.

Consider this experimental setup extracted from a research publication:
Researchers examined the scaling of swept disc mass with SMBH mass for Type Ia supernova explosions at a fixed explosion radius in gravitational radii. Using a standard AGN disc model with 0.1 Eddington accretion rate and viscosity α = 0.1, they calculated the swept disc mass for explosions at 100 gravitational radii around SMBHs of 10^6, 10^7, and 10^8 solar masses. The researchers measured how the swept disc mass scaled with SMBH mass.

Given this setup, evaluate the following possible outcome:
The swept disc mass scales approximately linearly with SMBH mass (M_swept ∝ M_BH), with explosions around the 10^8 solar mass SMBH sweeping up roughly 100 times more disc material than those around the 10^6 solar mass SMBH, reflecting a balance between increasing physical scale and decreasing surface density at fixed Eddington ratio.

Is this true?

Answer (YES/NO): NO